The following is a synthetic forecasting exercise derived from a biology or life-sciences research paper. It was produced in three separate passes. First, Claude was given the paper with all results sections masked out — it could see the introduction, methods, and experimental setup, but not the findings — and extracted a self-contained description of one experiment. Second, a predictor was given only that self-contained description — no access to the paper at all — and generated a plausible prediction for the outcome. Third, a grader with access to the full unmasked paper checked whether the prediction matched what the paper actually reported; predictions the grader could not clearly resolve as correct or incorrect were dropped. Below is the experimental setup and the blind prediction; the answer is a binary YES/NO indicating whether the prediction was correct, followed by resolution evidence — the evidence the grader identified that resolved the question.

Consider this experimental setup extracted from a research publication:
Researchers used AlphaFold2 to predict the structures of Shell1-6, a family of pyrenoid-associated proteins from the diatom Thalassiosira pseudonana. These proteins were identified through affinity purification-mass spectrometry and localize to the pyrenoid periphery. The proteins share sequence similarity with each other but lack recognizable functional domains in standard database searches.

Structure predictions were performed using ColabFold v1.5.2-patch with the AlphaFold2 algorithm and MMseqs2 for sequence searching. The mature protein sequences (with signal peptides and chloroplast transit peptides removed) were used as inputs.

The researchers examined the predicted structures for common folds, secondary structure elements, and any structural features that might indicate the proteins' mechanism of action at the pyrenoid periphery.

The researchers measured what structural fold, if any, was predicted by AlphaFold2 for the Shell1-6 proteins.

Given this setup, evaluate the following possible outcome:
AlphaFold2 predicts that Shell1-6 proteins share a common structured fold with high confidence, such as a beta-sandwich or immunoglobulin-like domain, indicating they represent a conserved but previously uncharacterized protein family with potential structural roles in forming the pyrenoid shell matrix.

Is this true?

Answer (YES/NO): YES